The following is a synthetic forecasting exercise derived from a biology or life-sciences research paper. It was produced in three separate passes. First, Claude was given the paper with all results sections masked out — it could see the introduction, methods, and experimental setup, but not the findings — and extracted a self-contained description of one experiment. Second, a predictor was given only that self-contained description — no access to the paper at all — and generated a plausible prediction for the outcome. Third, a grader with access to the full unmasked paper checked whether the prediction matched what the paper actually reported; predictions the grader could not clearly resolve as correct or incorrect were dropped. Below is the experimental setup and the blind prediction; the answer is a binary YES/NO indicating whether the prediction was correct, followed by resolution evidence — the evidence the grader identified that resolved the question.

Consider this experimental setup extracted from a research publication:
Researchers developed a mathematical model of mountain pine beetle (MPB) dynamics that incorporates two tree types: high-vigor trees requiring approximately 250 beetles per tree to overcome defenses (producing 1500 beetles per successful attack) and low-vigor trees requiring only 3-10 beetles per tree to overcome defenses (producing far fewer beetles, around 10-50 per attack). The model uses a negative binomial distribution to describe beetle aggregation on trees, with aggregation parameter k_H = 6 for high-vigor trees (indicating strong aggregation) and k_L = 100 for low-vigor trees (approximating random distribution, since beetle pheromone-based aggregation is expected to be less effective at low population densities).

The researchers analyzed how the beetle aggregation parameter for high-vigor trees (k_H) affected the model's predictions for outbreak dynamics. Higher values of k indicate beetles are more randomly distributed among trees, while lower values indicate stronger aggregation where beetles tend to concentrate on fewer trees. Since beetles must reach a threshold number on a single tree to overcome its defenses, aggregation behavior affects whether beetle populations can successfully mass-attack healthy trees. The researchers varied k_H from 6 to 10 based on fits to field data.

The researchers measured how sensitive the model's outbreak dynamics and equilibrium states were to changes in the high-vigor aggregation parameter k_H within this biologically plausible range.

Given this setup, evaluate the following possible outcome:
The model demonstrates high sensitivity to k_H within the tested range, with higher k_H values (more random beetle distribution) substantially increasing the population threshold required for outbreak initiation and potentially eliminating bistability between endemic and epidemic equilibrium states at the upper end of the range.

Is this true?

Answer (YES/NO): NO